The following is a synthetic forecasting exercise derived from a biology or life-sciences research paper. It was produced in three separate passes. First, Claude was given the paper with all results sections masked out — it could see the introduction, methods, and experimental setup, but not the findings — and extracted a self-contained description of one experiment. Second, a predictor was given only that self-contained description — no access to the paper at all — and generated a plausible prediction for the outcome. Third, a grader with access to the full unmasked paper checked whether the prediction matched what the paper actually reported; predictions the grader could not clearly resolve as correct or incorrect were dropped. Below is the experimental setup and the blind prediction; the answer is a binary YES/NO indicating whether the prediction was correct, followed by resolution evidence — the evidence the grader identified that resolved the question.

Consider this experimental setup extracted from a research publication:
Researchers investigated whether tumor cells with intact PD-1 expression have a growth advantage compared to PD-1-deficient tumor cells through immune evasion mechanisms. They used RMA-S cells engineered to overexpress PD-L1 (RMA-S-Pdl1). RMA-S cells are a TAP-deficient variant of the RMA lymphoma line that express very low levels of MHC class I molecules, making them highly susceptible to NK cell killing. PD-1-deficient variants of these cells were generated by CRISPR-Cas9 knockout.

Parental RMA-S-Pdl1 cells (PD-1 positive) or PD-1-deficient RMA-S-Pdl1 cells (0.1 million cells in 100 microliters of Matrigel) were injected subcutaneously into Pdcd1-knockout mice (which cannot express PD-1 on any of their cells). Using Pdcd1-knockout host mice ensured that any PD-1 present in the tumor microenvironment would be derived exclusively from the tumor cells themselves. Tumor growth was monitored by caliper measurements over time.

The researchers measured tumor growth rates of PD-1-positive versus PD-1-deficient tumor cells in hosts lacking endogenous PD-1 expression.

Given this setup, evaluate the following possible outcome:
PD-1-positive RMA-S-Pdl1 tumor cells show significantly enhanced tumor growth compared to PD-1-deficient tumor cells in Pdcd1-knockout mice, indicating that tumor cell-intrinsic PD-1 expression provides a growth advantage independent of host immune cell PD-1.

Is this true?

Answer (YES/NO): NO